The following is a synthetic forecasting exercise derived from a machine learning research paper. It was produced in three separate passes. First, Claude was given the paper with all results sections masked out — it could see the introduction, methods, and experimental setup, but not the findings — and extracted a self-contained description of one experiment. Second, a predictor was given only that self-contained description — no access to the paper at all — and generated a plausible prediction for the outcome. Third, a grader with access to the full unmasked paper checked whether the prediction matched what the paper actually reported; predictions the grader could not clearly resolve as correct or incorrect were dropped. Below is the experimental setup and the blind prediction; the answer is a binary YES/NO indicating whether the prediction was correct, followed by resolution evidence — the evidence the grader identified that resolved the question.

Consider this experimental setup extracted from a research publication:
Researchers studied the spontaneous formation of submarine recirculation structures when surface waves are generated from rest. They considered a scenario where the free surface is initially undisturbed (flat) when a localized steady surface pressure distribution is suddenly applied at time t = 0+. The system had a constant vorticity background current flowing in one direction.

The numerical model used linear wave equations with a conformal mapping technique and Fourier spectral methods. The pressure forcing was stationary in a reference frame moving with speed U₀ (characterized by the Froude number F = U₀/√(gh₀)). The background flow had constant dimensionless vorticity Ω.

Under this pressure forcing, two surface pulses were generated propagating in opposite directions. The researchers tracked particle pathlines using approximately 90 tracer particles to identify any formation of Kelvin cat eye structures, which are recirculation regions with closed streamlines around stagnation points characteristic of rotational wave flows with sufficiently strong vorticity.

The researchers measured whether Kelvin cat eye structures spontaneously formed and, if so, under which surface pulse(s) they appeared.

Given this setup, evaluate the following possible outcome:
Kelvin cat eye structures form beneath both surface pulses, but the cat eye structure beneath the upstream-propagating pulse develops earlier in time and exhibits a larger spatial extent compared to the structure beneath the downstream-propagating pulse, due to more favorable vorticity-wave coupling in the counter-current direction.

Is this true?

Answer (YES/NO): NO